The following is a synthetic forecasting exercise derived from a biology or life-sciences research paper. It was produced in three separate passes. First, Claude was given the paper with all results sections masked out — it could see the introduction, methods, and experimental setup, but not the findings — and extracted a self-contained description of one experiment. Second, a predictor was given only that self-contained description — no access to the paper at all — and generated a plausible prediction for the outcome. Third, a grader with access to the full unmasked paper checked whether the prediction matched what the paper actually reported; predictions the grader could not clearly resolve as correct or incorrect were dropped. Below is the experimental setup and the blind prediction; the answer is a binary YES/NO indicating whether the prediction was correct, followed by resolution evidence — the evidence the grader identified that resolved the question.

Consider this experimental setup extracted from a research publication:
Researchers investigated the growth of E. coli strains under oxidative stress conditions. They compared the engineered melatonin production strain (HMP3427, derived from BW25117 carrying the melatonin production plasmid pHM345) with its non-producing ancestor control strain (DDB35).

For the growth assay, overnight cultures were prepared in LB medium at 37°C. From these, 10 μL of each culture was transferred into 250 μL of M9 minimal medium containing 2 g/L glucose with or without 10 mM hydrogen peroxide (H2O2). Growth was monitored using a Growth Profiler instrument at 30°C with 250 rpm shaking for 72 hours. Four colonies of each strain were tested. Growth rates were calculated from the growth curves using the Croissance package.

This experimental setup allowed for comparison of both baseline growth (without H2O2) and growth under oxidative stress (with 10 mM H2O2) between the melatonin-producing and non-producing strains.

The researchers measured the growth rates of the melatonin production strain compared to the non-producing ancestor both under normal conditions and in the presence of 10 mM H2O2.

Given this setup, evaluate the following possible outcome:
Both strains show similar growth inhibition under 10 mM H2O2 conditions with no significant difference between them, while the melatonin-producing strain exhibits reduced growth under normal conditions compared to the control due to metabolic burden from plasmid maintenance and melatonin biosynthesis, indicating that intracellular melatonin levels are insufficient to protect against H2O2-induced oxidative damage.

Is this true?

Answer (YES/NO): NO